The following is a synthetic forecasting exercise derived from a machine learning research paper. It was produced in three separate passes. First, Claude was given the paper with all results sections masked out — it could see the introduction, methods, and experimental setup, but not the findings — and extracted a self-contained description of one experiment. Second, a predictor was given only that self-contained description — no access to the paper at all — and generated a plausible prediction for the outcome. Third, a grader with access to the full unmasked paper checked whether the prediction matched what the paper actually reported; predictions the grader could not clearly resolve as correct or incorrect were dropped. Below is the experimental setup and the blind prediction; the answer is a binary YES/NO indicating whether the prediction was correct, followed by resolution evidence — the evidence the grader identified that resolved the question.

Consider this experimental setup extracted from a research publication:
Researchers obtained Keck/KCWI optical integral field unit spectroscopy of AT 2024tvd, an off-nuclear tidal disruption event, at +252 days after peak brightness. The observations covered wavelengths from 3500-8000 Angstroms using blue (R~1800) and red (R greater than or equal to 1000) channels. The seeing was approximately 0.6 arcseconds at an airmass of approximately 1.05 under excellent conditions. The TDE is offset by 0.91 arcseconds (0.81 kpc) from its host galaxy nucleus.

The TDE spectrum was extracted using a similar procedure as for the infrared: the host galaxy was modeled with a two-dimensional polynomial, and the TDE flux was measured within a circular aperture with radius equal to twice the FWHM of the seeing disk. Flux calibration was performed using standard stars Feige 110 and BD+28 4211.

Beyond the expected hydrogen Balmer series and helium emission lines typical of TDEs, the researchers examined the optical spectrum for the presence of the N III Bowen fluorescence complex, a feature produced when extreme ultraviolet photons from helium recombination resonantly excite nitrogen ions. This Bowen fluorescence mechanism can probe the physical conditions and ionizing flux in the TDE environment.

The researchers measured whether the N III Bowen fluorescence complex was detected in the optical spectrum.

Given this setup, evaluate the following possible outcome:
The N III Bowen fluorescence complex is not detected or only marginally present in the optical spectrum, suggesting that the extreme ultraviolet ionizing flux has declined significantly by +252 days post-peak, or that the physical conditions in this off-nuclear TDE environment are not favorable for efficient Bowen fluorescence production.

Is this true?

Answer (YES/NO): NO